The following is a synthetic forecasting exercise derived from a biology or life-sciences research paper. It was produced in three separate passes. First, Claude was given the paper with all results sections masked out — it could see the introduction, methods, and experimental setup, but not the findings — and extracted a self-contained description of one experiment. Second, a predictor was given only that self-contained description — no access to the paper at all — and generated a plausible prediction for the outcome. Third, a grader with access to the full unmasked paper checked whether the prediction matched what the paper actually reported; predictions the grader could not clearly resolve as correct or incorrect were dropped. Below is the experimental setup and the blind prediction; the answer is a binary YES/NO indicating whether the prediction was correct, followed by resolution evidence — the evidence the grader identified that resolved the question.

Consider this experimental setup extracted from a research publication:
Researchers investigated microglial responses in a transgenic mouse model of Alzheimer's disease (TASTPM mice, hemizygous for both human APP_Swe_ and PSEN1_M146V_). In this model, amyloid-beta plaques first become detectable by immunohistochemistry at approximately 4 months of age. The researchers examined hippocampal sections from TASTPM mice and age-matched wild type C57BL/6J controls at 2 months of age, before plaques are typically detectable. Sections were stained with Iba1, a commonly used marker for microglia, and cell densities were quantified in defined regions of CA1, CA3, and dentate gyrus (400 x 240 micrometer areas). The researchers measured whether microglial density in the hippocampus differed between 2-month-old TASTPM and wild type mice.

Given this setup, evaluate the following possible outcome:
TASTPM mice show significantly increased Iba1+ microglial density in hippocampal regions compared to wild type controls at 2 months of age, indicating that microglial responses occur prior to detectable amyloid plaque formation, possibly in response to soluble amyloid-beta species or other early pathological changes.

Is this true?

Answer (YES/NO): YES